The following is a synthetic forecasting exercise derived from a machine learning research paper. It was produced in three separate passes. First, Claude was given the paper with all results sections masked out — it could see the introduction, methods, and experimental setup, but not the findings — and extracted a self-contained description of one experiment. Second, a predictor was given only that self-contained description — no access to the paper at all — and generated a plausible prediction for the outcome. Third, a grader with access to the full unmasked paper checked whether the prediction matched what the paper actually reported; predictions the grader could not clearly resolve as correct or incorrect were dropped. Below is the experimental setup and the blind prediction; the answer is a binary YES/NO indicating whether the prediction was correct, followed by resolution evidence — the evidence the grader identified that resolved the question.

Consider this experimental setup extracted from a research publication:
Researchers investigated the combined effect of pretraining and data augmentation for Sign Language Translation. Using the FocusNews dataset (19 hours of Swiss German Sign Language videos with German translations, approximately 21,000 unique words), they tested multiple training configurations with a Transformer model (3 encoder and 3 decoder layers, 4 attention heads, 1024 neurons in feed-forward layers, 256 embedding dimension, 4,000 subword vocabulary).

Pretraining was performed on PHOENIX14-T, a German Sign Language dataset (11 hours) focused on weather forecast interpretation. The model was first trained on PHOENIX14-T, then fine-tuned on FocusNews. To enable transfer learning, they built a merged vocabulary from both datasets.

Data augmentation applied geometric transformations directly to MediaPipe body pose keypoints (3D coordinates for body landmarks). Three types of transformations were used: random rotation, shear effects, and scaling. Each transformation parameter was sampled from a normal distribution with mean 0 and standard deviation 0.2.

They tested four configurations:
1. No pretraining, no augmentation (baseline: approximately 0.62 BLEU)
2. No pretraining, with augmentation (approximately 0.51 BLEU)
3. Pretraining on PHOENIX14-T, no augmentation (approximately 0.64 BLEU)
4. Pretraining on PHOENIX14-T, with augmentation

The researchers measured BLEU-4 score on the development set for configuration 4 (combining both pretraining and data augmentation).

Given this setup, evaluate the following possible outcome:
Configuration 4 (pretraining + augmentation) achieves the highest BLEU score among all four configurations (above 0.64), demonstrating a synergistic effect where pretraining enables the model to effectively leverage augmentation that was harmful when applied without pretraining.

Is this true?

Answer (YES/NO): NO